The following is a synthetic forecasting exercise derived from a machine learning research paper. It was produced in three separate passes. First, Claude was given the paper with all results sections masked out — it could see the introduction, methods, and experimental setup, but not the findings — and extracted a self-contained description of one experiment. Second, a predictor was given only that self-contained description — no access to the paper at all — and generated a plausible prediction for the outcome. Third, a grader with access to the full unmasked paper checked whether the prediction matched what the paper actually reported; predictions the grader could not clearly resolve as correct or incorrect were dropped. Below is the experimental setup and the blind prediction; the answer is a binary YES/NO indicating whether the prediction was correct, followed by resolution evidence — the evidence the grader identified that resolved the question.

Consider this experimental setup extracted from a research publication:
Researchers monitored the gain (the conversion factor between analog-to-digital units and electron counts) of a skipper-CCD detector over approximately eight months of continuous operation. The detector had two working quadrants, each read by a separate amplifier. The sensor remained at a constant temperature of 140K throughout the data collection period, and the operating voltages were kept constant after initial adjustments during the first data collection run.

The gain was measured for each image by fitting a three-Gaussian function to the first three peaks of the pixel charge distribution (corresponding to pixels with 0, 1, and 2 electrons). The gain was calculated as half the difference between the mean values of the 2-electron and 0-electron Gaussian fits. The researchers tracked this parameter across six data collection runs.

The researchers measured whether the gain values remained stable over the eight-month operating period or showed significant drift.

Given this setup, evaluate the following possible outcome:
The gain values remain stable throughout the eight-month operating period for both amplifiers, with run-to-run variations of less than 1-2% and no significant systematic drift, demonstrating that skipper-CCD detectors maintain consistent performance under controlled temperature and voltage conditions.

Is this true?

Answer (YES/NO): YES